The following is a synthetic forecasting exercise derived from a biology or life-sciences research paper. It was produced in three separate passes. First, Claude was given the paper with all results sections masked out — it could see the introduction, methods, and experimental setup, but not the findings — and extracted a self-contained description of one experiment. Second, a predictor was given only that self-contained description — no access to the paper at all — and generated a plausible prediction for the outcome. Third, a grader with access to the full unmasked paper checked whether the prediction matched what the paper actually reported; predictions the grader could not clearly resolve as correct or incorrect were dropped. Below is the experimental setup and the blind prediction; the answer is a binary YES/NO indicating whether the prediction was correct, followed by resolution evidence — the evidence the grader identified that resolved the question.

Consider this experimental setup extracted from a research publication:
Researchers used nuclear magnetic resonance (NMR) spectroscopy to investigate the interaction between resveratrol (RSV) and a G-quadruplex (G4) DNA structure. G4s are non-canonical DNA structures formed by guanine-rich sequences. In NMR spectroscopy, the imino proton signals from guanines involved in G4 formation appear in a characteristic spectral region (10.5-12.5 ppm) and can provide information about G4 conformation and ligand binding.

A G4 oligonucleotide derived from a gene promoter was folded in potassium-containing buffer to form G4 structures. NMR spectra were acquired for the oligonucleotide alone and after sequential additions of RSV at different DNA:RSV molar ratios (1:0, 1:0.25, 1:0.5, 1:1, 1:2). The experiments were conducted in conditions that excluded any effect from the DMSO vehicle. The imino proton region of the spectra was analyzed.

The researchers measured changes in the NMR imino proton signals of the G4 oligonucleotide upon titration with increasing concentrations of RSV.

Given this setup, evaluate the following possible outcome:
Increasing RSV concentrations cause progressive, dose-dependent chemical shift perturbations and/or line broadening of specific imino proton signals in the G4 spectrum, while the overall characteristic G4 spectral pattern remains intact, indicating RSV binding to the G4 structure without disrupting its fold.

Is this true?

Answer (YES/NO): NO